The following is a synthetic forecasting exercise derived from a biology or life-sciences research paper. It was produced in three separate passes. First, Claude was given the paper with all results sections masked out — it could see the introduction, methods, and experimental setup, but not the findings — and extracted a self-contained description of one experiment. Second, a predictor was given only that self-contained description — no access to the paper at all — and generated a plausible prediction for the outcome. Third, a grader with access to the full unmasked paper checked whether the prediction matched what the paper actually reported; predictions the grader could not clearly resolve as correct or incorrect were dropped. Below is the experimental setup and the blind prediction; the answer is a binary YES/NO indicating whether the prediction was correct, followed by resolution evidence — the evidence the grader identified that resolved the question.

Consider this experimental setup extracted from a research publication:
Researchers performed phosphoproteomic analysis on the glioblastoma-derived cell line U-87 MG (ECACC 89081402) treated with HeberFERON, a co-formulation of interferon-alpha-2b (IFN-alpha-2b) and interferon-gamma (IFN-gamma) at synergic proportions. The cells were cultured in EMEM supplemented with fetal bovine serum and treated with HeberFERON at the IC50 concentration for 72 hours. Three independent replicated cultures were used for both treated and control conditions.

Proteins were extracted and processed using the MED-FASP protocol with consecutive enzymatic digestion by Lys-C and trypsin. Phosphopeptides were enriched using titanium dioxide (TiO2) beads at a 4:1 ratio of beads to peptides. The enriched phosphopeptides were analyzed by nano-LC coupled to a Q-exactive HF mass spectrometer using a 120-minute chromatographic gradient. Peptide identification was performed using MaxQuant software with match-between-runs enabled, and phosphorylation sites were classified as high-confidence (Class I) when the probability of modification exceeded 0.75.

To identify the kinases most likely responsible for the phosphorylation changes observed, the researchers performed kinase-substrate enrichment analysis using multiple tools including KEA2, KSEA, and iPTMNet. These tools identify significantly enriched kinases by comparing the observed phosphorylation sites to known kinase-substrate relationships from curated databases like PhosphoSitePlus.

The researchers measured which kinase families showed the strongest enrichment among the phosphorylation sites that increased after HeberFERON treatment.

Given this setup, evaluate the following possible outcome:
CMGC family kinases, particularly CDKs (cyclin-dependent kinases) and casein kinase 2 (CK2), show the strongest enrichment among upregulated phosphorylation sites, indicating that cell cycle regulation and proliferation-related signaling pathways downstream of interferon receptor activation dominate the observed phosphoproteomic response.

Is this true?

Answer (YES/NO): NO